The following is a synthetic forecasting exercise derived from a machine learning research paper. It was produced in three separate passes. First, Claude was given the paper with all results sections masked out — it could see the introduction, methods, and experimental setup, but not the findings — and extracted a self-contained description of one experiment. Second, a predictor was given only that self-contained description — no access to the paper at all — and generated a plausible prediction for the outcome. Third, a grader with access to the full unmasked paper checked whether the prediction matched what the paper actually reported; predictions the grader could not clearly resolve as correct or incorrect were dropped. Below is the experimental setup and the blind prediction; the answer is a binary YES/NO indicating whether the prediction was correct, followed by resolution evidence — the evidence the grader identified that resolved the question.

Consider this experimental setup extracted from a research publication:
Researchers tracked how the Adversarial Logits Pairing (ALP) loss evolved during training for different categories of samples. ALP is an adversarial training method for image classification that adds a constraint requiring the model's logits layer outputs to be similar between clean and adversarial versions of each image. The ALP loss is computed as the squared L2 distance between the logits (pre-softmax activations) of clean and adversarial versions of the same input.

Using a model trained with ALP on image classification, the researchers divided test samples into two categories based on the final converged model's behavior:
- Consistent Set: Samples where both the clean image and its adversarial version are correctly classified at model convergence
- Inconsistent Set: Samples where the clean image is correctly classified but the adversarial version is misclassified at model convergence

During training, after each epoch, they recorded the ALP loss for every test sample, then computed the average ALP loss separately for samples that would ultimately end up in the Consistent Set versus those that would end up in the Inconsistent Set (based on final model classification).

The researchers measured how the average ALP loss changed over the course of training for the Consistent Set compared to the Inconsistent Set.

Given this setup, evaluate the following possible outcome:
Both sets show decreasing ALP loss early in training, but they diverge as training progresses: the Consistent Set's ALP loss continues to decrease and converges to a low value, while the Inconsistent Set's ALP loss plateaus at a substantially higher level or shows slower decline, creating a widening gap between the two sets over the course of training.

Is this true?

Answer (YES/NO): NO